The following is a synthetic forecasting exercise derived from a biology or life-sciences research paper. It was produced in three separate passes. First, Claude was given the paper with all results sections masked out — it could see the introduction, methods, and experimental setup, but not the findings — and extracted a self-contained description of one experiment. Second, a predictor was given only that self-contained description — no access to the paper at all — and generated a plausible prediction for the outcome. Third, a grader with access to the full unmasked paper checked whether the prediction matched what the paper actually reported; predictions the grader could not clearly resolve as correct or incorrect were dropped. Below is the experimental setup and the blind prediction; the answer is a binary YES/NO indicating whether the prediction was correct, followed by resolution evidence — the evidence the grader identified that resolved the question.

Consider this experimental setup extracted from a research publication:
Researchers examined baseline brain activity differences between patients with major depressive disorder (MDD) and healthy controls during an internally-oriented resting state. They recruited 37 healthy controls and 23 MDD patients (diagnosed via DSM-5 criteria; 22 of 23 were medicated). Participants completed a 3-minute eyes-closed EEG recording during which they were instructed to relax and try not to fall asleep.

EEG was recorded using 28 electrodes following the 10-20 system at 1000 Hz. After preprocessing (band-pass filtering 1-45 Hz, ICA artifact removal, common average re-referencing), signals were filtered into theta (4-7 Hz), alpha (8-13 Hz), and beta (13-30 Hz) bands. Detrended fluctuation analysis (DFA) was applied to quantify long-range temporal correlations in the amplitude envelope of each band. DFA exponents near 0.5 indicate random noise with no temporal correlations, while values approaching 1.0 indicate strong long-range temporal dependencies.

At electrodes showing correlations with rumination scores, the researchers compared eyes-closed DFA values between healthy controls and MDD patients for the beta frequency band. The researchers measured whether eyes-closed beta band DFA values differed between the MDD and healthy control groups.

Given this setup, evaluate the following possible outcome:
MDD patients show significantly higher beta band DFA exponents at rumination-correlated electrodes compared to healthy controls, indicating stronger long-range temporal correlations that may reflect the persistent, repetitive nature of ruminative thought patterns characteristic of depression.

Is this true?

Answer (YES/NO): NO